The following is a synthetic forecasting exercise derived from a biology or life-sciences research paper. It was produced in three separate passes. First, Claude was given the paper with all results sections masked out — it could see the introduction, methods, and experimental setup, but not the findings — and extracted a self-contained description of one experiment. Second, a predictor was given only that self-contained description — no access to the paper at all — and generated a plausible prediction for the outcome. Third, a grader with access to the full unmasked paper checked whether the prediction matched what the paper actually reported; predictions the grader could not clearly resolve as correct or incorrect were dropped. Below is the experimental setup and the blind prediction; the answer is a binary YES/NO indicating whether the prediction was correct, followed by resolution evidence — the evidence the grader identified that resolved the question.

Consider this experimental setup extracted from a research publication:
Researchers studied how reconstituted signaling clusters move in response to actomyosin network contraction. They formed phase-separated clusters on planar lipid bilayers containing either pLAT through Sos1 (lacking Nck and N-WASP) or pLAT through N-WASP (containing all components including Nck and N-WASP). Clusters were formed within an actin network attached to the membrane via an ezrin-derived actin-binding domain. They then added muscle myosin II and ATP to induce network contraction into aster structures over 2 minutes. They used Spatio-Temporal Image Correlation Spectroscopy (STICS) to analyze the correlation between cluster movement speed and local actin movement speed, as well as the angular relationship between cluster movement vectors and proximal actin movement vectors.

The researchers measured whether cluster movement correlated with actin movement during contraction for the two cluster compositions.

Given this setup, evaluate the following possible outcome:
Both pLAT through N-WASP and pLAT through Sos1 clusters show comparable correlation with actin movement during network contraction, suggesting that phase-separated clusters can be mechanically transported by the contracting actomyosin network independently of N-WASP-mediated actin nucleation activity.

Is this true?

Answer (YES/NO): NO